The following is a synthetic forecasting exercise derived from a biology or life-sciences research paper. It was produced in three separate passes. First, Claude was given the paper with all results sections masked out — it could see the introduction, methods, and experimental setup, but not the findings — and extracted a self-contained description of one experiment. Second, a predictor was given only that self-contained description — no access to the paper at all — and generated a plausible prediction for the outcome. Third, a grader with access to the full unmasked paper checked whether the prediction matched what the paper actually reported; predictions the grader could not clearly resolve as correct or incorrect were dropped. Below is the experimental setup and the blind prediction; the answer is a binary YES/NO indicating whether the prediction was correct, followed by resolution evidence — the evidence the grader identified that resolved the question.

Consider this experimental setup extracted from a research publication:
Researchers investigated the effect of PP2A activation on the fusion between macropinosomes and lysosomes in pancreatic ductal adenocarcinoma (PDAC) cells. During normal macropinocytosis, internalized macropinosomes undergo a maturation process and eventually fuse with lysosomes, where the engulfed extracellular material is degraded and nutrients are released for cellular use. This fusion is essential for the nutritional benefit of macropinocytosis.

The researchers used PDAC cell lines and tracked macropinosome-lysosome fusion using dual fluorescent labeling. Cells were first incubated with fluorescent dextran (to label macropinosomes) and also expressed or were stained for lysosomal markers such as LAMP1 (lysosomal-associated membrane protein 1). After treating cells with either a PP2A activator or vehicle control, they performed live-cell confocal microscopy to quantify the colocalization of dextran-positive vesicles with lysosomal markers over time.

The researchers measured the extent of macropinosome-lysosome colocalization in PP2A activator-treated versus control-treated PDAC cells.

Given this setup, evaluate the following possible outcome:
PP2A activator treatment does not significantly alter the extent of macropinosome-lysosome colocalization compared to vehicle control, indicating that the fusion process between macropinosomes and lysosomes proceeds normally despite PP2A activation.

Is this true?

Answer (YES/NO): NO